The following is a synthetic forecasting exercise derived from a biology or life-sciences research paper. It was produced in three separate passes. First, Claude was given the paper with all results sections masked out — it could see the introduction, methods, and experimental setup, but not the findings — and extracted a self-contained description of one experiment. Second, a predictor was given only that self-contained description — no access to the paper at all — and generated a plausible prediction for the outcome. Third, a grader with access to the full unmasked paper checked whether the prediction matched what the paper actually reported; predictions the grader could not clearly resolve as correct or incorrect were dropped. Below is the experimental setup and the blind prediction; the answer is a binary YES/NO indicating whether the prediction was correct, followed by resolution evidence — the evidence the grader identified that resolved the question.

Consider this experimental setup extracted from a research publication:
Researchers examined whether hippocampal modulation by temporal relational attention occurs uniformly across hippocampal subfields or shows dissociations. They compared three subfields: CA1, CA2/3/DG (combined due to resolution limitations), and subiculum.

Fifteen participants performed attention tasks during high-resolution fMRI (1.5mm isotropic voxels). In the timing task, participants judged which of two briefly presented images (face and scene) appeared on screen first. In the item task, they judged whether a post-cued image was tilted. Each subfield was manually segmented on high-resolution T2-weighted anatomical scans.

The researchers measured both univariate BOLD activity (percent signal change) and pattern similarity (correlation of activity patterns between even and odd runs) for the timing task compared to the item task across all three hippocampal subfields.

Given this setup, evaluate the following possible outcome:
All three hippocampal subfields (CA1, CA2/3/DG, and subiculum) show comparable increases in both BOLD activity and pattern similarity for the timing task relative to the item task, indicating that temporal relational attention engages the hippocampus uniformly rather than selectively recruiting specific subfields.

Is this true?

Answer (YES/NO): NO